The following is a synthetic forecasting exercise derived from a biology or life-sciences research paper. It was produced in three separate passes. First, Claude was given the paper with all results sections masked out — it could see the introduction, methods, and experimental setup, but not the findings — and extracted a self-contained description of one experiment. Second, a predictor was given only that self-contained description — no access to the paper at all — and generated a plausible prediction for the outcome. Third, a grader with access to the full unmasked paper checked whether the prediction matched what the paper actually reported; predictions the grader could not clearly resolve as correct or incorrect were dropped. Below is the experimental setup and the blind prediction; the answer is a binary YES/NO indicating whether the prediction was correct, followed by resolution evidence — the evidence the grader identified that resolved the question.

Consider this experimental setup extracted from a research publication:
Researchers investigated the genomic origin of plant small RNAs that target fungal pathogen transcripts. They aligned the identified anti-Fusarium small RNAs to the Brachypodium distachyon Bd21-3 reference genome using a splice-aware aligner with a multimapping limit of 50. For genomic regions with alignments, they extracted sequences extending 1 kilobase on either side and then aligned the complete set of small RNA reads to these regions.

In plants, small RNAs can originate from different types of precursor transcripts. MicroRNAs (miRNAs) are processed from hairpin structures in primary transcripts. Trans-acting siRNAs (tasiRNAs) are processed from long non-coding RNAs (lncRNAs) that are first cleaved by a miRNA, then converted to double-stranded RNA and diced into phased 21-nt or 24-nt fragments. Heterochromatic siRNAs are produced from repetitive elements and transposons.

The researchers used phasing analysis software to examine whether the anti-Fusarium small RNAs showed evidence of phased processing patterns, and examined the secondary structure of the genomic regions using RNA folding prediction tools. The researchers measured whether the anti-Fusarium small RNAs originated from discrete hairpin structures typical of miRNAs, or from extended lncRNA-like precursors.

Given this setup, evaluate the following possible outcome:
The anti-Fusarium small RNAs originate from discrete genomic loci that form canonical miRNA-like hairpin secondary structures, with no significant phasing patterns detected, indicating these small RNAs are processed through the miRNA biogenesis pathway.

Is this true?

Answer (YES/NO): NO